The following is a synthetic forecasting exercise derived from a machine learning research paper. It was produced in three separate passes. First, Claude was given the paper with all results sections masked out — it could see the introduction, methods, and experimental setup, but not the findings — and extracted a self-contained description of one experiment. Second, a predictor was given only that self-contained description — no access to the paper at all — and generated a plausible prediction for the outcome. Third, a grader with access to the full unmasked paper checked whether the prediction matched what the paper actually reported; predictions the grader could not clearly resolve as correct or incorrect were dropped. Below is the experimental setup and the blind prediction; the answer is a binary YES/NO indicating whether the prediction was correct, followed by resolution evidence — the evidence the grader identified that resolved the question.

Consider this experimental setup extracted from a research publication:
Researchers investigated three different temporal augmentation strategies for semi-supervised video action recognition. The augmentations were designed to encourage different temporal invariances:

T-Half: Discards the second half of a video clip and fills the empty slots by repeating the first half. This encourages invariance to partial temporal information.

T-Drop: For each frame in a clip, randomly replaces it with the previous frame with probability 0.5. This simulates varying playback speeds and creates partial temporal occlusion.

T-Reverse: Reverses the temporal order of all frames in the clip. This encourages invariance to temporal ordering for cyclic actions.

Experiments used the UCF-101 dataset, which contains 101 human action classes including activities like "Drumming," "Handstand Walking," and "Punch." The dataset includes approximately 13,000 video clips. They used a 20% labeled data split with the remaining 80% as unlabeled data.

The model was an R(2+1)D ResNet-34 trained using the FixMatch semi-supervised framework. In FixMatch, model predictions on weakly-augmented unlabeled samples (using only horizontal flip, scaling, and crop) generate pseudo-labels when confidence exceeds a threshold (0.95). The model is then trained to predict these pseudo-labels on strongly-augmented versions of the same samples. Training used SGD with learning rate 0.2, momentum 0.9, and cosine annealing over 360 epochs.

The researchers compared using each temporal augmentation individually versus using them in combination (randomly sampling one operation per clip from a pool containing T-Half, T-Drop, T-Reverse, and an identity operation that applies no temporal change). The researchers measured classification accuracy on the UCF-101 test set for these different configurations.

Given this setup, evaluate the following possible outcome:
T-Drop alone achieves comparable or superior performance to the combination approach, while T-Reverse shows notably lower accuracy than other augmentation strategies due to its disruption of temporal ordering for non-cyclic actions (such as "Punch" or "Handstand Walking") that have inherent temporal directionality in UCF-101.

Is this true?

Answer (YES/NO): NO